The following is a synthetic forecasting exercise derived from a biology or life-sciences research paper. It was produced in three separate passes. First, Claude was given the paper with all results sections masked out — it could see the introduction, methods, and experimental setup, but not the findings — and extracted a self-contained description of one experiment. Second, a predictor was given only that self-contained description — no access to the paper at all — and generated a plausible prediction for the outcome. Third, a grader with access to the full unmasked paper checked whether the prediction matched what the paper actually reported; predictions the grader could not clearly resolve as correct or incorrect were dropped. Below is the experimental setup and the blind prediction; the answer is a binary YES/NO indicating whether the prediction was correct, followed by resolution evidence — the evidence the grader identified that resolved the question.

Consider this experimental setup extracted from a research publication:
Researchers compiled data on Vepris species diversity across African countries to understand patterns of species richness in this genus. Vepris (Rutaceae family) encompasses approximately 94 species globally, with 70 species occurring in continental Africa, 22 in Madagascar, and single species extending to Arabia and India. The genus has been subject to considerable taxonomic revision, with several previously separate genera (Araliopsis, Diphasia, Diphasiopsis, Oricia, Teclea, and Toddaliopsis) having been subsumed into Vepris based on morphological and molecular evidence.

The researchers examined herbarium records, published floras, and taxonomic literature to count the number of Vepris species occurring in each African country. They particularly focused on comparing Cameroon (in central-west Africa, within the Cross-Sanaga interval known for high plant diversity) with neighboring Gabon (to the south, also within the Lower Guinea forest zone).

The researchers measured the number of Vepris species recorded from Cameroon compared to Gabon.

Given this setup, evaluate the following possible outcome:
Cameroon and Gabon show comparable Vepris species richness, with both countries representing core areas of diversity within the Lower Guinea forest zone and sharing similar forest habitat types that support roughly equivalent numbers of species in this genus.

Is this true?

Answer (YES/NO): NO